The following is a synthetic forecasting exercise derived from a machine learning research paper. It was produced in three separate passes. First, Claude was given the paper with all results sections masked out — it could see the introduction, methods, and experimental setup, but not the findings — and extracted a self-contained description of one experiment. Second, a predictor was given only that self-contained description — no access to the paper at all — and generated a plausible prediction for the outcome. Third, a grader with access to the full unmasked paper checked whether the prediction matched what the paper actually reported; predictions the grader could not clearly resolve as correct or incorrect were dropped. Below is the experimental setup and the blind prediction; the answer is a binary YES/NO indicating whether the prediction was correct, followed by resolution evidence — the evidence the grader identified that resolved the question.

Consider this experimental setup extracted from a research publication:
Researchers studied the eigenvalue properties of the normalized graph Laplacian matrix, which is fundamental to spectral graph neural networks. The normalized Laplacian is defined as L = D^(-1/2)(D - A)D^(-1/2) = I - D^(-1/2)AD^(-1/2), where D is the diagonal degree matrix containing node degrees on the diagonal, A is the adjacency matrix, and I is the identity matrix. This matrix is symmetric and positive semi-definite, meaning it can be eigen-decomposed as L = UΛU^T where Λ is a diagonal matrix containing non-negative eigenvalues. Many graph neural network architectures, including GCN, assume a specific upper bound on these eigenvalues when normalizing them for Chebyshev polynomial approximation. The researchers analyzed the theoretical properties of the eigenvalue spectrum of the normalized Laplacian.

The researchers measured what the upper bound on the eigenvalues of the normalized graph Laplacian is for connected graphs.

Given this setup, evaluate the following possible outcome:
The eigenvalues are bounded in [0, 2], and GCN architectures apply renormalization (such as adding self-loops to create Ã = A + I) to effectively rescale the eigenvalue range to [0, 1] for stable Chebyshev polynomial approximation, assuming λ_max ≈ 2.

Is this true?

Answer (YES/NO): NO